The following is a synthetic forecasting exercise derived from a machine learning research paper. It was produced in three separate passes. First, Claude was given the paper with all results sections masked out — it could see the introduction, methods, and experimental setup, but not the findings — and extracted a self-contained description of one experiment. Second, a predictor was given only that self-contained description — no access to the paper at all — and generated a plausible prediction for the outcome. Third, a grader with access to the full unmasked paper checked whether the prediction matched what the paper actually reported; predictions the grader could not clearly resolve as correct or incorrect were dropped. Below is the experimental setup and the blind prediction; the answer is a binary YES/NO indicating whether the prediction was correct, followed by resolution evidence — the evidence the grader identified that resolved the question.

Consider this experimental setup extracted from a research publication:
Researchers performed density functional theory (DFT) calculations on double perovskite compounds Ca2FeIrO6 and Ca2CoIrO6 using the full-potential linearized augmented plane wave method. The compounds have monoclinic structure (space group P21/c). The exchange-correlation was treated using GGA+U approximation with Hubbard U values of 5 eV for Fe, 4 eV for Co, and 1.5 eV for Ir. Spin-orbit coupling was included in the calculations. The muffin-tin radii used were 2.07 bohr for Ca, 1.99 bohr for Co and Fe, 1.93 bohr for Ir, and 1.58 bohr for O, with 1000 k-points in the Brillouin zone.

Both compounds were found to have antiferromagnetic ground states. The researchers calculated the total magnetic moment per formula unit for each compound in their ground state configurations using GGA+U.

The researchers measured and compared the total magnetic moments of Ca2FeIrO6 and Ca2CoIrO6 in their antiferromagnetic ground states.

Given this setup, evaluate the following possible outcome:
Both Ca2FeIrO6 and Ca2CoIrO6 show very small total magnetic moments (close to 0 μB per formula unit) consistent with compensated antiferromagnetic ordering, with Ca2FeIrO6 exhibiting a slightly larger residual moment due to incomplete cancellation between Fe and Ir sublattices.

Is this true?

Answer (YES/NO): NO